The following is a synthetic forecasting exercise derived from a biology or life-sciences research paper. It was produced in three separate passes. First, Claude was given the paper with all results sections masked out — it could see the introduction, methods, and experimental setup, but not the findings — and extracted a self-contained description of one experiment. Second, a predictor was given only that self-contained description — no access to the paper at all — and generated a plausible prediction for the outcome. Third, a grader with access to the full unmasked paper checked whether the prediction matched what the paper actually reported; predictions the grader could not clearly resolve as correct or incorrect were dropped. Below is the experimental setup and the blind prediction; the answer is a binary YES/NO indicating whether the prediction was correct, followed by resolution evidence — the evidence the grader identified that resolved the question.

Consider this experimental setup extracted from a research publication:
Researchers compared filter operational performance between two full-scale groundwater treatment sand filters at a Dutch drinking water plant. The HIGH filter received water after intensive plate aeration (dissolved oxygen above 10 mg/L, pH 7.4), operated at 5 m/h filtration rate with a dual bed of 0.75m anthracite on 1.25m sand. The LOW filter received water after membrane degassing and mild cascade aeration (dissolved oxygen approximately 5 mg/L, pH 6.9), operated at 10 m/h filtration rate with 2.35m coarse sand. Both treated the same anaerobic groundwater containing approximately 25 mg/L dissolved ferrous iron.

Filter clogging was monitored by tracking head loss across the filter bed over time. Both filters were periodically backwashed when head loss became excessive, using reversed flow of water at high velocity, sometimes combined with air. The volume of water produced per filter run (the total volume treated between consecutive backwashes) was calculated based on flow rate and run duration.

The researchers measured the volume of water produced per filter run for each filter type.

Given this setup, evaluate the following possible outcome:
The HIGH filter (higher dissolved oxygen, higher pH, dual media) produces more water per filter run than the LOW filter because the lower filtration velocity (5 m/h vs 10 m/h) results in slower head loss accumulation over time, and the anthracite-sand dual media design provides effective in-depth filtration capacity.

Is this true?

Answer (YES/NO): NO